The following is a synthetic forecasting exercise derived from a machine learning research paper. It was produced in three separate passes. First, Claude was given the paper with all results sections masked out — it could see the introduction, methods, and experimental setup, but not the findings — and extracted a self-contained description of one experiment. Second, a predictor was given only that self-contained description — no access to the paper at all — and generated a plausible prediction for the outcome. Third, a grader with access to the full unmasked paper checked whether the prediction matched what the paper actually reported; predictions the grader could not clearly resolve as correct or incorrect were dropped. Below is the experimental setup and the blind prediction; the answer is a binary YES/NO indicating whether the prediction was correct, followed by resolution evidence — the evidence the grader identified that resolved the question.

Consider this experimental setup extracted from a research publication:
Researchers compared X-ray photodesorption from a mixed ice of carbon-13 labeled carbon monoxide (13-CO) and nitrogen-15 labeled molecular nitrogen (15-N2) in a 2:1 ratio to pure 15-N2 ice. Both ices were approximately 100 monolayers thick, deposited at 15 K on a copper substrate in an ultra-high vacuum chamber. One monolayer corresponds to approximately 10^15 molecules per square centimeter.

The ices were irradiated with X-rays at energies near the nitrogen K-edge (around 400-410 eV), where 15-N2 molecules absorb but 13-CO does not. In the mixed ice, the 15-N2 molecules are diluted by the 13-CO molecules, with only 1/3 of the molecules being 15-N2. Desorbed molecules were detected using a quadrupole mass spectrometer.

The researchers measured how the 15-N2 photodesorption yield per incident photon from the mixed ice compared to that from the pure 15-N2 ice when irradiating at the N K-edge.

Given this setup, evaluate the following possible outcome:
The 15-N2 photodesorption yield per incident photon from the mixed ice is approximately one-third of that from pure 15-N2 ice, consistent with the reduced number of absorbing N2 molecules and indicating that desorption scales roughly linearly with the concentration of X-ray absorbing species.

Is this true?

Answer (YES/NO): YES